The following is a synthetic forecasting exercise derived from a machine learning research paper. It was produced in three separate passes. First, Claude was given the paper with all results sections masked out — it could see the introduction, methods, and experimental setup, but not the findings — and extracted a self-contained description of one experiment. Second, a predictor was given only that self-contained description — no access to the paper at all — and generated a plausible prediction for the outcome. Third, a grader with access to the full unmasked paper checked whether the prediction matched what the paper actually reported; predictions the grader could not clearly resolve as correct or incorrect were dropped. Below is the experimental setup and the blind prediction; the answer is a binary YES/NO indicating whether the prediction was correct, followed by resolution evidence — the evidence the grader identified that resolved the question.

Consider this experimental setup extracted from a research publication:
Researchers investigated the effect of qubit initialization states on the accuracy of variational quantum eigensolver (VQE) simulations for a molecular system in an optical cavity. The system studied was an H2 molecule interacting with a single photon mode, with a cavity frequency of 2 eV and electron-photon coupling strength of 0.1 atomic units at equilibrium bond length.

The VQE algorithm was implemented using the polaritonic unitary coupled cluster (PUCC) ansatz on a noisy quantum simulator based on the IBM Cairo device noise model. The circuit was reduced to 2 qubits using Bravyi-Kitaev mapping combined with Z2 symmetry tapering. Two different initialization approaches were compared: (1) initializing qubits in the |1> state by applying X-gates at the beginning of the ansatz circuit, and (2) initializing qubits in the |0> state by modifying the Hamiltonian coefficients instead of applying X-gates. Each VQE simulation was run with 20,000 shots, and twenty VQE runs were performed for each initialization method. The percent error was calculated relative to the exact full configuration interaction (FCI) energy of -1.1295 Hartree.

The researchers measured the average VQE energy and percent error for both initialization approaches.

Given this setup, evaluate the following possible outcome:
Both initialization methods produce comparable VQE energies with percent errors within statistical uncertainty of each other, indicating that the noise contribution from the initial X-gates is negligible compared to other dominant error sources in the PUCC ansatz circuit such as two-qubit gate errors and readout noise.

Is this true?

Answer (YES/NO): NO